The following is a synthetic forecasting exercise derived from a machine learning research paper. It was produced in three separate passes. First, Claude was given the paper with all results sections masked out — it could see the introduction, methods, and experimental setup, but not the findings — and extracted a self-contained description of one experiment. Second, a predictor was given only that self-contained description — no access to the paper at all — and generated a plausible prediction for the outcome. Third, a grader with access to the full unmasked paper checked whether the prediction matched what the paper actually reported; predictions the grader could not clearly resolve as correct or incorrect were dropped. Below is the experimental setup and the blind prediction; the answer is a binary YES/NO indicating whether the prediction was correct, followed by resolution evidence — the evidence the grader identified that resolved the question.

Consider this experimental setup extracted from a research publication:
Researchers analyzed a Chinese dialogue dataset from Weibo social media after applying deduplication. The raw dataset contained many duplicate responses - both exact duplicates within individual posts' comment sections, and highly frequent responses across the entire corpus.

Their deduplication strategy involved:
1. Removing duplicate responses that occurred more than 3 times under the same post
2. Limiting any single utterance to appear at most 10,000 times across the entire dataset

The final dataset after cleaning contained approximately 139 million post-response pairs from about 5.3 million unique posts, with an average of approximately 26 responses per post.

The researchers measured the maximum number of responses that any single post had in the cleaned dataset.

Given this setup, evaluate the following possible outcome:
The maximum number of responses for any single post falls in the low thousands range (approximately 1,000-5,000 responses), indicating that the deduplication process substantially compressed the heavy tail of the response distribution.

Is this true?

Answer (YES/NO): NO